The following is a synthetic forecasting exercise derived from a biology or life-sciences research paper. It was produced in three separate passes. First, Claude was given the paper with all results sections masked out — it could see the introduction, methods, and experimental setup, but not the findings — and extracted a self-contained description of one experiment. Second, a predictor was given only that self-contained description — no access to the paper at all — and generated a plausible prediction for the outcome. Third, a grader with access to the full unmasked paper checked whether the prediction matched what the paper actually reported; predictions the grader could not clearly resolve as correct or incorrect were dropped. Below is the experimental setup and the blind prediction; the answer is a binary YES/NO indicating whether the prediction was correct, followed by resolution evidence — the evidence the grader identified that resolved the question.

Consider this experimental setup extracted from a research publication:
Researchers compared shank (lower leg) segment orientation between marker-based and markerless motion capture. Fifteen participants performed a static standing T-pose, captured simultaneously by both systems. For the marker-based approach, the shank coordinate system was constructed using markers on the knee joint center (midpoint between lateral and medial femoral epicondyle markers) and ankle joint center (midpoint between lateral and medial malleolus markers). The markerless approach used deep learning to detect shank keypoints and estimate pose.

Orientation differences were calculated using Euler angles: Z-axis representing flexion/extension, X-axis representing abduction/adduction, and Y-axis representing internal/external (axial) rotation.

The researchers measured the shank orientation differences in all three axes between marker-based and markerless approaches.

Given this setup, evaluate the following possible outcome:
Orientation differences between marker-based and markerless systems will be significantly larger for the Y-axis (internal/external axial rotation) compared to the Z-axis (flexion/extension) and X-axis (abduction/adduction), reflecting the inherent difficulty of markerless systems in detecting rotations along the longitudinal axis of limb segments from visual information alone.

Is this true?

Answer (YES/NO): YES